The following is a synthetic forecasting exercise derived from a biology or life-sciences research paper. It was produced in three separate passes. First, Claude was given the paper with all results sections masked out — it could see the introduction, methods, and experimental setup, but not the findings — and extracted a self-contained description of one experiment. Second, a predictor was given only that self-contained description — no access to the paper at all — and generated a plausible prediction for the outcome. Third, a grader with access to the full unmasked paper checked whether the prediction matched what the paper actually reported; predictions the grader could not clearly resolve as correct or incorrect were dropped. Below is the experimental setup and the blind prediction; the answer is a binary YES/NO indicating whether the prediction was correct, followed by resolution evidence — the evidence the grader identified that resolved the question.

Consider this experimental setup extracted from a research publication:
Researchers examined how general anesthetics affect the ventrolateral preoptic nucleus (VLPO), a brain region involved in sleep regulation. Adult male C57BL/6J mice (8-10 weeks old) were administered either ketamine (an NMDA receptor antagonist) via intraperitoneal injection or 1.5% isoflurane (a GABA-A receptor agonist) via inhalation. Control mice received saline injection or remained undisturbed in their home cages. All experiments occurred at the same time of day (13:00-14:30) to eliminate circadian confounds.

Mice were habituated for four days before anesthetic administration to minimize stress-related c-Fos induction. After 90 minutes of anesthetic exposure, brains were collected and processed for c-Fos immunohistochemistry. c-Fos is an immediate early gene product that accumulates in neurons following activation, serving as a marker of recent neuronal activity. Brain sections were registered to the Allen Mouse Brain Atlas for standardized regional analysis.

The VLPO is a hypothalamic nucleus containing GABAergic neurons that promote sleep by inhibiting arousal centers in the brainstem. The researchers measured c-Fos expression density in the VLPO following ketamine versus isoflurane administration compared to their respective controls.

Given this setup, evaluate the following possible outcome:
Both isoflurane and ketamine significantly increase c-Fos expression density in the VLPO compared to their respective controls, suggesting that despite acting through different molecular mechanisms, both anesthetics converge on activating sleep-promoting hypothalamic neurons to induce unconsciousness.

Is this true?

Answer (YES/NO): NO